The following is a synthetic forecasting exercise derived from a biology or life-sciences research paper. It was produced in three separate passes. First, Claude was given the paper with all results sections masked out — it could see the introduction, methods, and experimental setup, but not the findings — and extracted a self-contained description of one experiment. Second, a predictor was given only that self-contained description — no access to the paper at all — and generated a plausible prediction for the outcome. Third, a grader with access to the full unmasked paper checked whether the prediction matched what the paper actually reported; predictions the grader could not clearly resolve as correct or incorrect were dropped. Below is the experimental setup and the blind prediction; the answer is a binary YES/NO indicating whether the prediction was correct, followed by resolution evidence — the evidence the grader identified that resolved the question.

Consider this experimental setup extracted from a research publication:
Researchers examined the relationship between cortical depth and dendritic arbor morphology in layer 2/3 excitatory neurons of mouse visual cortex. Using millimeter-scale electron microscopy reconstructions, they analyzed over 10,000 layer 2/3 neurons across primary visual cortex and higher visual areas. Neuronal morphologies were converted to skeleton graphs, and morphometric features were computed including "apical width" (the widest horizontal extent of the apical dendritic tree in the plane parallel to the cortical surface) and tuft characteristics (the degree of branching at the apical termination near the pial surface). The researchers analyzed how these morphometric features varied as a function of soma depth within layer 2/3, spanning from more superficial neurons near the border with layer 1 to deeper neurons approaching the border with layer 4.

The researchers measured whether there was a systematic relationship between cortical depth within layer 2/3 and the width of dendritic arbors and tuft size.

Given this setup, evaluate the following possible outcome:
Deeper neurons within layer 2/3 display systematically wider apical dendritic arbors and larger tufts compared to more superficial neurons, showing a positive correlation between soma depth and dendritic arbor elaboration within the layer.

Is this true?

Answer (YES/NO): NO